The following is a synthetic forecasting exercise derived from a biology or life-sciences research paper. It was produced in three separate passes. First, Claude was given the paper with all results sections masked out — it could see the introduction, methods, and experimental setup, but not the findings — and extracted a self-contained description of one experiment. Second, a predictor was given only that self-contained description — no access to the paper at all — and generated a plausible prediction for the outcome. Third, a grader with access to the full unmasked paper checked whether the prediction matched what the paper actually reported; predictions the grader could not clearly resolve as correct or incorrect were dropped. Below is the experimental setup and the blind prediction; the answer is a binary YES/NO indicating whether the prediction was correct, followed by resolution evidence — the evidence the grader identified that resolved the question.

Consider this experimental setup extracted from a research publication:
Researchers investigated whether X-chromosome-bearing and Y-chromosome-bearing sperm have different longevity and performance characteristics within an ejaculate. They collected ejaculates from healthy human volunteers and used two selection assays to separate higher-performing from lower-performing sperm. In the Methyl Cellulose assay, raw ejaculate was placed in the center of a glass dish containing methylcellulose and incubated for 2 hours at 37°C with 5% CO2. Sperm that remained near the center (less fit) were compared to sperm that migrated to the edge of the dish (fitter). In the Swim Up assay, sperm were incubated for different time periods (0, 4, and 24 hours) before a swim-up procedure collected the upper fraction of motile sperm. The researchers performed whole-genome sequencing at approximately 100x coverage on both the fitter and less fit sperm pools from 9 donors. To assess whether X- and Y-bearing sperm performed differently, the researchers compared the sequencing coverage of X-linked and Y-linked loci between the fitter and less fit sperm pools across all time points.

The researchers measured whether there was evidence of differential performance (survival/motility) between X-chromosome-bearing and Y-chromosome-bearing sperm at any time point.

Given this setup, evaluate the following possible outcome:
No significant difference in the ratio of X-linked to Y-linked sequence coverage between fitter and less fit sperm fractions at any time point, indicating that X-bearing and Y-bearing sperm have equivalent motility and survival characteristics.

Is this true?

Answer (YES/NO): YES